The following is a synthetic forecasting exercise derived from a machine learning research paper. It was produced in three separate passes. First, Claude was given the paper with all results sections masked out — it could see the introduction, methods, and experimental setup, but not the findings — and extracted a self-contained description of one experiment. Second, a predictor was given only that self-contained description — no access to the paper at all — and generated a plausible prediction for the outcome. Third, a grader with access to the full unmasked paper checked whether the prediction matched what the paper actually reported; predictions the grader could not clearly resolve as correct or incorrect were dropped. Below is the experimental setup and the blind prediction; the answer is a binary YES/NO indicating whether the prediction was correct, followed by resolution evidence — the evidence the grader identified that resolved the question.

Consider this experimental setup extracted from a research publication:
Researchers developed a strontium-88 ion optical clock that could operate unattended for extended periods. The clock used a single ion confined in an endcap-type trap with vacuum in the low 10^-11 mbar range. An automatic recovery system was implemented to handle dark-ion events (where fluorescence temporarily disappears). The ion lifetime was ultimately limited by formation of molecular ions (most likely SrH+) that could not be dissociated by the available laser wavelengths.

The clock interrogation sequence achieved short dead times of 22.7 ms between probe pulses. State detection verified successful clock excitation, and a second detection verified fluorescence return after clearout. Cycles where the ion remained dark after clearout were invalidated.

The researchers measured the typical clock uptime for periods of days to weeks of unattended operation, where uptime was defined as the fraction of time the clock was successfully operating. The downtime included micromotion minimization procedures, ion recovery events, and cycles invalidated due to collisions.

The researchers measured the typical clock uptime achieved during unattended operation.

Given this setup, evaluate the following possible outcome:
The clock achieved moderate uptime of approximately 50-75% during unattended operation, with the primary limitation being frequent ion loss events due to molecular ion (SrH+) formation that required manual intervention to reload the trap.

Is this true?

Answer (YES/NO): NO